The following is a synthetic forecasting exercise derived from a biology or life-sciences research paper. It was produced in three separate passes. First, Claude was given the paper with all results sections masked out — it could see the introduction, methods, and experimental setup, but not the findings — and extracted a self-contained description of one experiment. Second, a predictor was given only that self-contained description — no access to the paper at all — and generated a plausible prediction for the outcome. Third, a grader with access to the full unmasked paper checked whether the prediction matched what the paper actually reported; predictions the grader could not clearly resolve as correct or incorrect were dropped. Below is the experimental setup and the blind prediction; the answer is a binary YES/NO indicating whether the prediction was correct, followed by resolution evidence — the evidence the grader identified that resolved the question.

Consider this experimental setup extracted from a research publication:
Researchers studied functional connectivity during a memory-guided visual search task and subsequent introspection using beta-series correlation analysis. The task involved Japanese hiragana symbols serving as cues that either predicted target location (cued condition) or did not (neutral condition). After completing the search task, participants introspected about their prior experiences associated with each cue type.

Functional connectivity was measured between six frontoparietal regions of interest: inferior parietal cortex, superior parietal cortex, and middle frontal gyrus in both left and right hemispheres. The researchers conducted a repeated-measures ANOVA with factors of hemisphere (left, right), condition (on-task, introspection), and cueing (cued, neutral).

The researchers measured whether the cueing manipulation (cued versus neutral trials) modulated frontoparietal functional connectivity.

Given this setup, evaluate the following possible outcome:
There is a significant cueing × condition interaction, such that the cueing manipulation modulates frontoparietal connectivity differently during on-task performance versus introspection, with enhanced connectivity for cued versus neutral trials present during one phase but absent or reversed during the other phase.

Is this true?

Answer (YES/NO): YES